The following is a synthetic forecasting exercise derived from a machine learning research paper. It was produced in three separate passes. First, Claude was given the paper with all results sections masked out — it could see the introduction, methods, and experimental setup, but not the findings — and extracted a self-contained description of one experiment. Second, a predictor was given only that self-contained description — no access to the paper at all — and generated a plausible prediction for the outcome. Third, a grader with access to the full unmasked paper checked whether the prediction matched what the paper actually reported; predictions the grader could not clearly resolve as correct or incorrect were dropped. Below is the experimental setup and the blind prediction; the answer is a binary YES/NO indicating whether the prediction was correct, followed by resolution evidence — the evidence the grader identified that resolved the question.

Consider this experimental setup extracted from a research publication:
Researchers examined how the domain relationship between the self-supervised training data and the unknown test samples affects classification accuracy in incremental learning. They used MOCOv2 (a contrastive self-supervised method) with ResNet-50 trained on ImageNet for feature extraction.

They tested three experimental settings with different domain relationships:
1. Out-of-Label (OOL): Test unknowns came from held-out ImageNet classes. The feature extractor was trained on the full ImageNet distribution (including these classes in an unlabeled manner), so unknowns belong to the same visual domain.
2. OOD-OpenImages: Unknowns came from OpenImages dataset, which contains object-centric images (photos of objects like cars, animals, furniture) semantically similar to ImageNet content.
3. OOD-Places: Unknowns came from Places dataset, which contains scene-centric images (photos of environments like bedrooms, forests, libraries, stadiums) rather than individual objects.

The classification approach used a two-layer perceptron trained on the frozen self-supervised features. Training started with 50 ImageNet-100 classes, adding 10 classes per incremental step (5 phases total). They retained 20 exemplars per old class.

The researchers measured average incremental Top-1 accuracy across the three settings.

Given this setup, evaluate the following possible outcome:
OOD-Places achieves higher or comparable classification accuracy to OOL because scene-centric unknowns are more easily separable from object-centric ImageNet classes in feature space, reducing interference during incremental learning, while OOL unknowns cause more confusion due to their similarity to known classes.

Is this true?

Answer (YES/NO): NO